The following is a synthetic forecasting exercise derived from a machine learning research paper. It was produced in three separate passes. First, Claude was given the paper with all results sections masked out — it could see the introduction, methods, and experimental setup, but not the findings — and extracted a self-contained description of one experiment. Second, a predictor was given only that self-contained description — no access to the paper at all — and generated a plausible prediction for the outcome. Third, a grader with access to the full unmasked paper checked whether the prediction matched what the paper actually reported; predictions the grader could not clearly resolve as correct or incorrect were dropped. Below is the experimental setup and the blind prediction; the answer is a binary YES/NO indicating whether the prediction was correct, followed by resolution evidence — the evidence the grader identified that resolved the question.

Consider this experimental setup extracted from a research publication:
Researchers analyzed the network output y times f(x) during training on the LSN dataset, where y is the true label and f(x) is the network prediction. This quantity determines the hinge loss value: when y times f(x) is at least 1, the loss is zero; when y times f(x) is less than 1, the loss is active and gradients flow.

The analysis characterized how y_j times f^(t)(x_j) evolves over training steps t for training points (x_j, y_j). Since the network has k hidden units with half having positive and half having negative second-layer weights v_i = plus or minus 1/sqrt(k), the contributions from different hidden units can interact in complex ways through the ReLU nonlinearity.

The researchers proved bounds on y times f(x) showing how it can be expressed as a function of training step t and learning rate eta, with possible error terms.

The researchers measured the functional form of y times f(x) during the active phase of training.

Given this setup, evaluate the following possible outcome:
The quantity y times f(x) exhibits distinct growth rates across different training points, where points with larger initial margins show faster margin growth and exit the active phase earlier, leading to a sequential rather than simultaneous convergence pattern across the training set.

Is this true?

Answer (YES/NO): NO